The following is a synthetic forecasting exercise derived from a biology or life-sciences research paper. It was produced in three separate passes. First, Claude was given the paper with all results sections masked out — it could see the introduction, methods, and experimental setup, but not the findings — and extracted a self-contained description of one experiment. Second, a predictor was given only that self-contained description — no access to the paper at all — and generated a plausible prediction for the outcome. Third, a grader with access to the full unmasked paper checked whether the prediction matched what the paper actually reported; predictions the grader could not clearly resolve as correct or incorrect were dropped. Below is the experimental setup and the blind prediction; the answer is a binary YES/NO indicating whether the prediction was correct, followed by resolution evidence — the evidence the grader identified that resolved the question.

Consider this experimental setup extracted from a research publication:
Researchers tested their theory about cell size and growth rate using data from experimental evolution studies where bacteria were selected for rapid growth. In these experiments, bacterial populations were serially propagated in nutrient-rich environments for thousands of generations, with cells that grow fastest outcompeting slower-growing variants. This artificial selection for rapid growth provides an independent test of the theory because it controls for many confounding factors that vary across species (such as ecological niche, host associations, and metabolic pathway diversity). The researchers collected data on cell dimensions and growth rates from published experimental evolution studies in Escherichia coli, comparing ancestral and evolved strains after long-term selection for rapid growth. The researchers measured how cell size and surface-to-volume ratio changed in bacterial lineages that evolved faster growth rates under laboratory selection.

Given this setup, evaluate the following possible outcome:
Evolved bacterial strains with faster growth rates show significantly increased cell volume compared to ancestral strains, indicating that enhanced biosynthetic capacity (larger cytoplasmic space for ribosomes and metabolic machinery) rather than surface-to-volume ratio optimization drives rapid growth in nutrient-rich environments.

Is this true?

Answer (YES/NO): NO